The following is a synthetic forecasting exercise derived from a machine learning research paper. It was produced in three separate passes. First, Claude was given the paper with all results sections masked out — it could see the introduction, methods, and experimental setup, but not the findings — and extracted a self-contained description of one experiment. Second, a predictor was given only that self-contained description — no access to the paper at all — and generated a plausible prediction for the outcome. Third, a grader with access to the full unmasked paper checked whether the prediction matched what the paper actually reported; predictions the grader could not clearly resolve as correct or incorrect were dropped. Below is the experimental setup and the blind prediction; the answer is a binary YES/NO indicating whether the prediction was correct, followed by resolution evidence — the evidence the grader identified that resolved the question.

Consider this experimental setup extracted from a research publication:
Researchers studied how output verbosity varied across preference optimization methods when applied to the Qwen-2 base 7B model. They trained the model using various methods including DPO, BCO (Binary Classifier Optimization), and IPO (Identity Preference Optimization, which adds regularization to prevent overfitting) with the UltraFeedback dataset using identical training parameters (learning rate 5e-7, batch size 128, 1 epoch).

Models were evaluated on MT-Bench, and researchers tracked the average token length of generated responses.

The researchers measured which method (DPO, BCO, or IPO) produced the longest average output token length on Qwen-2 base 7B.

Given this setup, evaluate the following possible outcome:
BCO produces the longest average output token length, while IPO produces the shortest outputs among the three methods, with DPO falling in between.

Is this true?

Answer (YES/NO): NO